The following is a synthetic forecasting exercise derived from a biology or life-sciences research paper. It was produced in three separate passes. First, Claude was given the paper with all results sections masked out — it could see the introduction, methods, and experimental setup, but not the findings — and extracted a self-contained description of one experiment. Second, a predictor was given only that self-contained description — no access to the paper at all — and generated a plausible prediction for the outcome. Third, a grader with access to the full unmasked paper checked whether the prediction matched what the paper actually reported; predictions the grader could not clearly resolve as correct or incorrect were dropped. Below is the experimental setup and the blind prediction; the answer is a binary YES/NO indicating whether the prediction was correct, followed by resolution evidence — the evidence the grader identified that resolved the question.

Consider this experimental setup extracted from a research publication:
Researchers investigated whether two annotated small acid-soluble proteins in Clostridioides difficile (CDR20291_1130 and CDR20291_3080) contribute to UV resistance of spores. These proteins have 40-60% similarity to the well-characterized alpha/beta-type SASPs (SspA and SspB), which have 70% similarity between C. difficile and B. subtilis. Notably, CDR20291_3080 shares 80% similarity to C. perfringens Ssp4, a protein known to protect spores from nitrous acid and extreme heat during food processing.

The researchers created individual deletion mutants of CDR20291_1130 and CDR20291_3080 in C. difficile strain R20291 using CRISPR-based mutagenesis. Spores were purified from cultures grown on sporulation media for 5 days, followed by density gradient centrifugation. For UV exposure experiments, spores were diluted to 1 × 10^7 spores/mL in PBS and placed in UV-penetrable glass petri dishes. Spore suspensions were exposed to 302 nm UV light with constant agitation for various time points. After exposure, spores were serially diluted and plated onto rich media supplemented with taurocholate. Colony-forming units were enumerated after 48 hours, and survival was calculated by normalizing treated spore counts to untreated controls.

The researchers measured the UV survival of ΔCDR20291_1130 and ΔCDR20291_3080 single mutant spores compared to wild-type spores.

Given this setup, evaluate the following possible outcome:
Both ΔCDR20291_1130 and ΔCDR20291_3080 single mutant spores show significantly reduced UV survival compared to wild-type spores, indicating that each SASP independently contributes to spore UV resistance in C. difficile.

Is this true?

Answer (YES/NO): NO